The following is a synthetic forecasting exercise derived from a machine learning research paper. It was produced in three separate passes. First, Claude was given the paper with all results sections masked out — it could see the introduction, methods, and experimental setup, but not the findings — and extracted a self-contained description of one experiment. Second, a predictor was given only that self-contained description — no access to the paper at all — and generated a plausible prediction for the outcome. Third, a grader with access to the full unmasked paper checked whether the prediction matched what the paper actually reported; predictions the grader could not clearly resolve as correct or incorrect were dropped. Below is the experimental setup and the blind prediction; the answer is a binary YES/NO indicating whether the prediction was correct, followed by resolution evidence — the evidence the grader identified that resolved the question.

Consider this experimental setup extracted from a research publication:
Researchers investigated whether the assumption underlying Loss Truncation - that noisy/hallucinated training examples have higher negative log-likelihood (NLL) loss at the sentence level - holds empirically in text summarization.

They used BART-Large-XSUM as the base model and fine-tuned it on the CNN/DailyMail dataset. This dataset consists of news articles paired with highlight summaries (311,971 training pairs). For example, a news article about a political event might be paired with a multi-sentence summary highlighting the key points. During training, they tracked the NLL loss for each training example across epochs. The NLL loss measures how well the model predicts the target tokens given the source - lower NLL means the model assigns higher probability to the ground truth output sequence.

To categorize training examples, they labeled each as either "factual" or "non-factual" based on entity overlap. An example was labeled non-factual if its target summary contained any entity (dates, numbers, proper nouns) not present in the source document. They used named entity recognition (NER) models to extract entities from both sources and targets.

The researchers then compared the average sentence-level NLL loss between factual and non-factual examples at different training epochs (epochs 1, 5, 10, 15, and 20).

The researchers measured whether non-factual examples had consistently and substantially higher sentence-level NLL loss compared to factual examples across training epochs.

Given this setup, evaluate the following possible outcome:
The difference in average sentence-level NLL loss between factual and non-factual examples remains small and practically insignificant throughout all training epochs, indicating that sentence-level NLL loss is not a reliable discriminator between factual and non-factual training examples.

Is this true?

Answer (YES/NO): YES